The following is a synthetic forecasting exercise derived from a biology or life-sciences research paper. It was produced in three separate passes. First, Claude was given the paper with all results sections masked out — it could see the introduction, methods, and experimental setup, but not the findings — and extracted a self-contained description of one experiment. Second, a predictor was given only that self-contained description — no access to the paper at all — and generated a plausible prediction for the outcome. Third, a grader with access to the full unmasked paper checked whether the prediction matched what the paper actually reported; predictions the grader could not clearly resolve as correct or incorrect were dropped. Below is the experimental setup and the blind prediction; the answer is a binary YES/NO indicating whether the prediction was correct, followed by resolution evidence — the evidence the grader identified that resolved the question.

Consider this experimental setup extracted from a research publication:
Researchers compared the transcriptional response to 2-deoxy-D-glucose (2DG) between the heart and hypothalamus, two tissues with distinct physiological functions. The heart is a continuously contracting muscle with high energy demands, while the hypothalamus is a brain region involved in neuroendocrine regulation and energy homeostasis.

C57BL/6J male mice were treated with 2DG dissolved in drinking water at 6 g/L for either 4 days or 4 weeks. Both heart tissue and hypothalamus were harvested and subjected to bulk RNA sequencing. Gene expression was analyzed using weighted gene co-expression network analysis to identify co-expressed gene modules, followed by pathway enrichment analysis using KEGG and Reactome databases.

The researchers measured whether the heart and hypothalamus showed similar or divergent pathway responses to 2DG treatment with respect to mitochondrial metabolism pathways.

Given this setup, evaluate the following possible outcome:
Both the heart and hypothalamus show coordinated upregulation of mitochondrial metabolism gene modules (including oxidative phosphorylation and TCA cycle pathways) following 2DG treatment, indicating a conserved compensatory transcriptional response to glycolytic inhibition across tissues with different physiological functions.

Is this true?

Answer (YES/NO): NO